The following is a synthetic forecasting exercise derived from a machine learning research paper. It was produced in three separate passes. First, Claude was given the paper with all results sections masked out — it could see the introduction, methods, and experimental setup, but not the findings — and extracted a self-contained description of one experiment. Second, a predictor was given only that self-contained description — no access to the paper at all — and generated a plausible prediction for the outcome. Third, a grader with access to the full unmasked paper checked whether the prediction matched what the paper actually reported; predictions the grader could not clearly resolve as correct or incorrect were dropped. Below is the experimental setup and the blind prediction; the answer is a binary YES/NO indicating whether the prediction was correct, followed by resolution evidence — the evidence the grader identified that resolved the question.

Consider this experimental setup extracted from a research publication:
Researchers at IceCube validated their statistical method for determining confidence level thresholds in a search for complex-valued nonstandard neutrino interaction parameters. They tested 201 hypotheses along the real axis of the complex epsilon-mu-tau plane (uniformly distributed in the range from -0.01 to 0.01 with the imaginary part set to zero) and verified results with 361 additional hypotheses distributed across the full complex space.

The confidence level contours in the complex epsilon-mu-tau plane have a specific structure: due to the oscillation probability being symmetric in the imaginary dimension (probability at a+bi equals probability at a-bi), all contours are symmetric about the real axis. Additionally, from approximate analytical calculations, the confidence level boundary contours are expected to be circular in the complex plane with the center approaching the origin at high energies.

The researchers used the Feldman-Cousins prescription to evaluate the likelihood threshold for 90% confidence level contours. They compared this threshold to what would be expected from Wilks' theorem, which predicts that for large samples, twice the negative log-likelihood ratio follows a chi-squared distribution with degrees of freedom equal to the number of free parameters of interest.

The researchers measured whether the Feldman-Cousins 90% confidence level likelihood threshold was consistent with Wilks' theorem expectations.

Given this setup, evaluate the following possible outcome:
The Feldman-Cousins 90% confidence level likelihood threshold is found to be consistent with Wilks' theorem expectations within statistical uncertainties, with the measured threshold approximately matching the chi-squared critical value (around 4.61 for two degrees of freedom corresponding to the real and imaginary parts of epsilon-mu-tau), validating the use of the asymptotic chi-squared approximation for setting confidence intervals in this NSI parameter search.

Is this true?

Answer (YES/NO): NO